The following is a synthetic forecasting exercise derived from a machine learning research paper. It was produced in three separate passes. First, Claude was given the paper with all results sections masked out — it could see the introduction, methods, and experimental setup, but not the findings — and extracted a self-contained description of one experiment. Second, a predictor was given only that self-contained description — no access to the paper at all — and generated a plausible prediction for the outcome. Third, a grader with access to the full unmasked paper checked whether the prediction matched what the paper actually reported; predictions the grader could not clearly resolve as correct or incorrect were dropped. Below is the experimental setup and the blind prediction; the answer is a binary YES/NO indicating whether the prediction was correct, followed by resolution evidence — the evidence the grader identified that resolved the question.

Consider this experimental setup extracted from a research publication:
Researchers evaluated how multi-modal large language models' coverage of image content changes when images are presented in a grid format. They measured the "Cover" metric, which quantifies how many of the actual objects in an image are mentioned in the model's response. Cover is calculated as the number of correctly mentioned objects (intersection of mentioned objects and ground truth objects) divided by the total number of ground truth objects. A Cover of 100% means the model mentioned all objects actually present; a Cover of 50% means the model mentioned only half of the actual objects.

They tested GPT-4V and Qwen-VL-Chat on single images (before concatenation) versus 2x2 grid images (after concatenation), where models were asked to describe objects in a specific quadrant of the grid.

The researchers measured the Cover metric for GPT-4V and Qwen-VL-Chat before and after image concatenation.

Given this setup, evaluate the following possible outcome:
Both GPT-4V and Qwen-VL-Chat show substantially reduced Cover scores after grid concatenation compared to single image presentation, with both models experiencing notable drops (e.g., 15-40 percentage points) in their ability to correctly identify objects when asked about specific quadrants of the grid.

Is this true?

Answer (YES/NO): NO